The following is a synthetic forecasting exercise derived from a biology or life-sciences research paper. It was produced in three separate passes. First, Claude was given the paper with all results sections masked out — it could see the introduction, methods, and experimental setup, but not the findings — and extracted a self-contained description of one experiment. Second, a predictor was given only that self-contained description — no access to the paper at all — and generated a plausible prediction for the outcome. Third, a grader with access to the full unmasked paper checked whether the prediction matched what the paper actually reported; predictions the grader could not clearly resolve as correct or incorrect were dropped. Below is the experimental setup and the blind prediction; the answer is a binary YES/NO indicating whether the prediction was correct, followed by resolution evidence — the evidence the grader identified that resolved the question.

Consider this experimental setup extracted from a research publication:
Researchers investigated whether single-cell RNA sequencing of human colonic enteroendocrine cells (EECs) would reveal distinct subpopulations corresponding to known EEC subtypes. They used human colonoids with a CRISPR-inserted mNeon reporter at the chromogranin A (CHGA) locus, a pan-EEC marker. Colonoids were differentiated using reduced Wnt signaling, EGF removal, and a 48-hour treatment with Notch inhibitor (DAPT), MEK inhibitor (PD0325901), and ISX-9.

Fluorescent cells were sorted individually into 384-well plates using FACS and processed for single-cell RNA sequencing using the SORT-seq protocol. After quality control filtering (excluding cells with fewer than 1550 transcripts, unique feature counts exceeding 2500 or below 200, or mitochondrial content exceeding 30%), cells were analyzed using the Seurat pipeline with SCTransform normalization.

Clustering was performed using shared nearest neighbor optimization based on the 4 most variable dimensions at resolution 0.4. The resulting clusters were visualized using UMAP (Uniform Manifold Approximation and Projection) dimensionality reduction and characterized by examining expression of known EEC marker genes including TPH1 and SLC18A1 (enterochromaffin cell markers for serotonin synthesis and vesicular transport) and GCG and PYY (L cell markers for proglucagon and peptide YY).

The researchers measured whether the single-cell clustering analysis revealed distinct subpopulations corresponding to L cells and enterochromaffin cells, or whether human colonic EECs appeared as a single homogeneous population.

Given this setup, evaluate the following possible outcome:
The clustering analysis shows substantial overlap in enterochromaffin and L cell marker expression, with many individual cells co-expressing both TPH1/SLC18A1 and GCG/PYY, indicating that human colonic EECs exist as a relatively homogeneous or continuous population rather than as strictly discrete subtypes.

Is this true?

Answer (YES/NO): NO